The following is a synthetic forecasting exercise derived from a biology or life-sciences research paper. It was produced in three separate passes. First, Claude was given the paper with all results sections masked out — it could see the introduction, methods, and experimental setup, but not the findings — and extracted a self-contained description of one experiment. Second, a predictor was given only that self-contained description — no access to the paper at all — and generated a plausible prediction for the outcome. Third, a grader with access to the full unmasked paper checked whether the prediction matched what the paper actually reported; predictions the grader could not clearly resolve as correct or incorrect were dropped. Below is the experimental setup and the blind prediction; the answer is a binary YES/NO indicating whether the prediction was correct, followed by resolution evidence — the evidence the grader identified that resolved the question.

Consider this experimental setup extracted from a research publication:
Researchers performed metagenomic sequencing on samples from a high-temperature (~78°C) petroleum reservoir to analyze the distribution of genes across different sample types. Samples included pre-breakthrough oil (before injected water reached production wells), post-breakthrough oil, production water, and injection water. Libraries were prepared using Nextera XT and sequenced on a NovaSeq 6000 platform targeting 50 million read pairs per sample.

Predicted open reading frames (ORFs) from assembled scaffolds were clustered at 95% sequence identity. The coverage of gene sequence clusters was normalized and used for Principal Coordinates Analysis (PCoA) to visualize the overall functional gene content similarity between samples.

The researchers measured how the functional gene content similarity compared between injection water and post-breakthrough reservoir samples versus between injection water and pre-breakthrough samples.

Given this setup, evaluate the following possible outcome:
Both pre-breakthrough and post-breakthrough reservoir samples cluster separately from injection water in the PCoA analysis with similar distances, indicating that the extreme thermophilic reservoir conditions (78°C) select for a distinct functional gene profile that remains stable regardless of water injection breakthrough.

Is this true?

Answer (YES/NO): NO